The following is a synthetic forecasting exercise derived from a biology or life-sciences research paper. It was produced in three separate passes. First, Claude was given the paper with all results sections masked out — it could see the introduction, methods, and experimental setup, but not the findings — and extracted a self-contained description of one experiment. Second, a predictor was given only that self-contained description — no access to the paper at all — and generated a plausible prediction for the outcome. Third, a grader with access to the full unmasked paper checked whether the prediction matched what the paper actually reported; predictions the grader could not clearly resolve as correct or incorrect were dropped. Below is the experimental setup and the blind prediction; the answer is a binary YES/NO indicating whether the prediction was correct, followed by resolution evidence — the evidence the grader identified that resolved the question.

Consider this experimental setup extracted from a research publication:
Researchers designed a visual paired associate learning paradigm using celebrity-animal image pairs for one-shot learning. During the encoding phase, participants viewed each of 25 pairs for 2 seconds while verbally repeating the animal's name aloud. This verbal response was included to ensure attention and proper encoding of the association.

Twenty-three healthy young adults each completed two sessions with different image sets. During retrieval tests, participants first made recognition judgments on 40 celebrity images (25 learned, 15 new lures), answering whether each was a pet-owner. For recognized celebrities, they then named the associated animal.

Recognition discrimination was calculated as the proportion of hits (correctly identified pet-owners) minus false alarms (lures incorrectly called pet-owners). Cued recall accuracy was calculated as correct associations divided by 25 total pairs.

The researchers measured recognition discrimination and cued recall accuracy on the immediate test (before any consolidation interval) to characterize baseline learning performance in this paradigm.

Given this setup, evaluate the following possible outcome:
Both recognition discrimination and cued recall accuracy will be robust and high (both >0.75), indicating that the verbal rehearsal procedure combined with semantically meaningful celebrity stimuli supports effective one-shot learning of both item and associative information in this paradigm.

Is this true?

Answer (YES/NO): NO